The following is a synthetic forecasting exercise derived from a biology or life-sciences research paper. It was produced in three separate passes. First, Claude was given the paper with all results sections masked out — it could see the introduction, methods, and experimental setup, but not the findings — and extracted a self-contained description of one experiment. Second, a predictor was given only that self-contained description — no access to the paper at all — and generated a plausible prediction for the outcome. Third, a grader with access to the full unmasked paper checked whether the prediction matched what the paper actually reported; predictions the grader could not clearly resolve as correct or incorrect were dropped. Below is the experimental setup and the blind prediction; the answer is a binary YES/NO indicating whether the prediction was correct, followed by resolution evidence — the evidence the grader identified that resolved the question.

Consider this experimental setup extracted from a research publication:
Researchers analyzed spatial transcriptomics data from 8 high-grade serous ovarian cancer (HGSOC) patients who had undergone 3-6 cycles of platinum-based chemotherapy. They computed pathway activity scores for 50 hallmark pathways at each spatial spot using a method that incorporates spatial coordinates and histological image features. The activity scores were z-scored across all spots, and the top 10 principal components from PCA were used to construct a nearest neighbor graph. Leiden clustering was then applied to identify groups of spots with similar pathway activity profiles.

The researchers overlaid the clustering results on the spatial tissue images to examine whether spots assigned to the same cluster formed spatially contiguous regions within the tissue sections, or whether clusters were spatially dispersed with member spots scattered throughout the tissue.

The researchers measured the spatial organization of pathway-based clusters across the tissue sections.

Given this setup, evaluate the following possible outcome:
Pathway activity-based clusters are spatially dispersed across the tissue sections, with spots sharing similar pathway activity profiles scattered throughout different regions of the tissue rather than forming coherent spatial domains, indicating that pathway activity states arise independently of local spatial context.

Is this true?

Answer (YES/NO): NO